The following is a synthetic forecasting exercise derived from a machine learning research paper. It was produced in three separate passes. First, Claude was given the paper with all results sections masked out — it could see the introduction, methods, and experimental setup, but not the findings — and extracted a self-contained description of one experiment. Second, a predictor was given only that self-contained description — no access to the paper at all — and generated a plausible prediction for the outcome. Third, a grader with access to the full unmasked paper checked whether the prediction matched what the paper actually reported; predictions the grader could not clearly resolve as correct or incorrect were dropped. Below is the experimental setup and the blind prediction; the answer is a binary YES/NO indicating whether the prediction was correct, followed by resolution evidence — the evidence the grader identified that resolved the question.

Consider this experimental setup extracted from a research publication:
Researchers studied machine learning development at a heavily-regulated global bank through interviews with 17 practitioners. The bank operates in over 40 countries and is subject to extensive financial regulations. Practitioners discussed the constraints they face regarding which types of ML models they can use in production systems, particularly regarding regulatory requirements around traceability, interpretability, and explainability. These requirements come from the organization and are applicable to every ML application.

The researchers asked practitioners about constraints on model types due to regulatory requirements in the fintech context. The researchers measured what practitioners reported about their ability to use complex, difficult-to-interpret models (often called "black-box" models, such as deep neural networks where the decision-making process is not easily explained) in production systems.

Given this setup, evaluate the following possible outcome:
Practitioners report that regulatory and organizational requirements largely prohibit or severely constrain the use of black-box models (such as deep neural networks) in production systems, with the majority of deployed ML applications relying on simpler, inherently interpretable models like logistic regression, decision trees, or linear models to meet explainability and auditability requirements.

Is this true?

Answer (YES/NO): YES